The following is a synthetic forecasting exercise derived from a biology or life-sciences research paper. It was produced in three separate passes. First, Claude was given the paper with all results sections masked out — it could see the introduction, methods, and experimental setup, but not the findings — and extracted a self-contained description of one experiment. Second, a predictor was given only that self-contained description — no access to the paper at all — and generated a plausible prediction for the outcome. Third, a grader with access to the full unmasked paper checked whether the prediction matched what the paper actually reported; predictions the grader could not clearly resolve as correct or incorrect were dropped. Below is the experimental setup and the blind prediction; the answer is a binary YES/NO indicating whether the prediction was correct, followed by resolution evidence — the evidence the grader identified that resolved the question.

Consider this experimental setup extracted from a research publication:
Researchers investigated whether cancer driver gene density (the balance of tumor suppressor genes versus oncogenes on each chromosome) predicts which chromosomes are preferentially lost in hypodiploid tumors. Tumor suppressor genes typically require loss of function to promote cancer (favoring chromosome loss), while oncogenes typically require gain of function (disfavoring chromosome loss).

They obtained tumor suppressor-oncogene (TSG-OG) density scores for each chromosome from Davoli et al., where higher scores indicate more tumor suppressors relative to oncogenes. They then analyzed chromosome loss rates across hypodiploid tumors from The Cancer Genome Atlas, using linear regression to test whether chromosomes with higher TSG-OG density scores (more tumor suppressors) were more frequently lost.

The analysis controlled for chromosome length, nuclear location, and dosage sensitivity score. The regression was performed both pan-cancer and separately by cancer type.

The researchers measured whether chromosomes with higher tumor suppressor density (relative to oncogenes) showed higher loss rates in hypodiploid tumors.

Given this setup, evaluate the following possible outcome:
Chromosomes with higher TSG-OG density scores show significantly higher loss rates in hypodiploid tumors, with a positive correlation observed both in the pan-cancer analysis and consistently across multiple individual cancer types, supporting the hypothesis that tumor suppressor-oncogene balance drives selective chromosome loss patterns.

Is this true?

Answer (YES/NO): NO